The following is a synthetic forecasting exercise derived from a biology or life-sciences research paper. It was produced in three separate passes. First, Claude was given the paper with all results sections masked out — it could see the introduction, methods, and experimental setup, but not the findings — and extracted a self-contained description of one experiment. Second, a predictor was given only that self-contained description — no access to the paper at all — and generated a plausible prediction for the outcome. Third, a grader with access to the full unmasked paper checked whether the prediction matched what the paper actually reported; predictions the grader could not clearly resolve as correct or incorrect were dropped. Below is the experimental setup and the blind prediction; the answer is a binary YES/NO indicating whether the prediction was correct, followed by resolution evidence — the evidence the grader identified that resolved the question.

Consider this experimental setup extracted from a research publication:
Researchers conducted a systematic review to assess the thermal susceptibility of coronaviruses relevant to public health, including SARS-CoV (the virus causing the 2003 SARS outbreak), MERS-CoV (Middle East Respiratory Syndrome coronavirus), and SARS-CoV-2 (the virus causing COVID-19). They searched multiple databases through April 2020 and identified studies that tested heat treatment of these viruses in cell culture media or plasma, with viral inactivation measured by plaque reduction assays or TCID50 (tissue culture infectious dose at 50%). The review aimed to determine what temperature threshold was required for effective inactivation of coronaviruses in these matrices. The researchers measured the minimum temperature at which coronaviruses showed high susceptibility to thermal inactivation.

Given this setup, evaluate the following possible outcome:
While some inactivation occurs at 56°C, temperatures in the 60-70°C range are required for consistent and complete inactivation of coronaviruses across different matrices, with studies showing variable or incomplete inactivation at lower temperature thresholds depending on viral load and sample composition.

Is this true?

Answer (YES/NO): NO